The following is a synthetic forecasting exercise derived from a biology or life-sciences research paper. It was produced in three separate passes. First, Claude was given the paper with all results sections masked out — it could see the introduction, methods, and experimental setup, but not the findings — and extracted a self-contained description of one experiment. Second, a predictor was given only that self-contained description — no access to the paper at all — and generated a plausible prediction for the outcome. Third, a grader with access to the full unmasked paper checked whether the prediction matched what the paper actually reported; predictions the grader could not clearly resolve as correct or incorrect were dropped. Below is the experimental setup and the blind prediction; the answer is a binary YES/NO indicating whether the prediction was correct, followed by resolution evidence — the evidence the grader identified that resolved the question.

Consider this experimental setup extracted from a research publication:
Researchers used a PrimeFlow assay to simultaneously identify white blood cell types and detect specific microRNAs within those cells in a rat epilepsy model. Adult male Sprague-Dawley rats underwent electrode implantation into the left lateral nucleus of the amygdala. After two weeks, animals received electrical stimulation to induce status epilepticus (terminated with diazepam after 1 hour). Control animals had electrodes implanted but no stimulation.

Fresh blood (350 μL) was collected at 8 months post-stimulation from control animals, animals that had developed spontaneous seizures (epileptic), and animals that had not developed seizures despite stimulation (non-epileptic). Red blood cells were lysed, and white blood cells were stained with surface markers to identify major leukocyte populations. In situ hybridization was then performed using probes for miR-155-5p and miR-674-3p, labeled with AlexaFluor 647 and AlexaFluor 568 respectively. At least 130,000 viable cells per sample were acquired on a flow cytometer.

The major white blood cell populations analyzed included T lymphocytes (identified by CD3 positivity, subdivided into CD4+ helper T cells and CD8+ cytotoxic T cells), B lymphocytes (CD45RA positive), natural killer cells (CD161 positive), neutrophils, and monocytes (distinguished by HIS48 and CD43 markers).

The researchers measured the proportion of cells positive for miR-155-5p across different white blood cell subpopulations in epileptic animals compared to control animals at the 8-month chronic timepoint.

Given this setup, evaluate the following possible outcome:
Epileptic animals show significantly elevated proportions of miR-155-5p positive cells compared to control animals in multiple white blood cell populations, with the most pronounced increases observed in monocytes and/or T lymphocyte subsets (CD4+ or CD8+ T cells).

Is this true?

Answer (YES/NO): NO